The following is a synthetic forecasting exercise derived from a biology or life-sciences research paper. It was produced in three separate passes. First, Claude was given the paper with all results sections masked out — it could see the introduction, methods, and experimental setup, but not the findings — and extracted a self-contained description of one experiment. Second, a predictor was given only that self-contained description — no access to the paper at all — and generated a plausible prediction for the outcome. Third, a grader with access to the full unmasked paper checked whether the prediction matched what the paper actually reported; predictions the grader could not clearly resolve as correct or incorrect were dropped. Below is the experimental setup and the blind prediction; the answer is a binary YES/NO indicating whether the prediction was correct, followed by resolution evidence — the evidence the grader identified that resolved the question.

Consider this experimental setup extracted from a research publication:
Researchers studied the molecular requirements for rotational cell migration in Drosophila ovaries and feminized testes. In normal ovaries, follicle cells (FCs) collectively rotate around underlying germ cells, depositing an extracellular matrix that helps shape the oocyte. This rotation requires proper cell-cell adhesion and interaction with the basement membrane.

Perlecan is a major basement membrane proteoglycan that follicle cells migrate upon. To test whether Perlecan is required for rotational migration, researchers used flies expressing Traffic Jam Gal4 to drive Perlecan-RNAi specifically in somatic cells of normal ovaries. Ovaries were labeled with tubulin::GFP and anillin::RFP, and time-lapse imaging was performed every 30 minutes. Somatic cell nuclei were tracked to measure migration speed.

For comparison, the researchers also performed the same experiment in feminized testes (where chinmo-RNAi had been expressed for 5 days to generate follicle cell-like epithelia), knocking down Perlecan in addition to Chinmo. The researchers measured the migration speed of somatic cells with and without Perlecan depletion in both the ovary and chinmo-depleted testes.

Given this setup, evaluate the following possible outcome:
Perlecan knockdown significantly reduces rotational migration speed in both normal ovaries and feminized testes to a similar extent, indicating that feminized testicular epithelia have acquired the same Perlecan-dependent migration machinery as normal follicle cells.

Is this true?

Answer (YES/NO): YES